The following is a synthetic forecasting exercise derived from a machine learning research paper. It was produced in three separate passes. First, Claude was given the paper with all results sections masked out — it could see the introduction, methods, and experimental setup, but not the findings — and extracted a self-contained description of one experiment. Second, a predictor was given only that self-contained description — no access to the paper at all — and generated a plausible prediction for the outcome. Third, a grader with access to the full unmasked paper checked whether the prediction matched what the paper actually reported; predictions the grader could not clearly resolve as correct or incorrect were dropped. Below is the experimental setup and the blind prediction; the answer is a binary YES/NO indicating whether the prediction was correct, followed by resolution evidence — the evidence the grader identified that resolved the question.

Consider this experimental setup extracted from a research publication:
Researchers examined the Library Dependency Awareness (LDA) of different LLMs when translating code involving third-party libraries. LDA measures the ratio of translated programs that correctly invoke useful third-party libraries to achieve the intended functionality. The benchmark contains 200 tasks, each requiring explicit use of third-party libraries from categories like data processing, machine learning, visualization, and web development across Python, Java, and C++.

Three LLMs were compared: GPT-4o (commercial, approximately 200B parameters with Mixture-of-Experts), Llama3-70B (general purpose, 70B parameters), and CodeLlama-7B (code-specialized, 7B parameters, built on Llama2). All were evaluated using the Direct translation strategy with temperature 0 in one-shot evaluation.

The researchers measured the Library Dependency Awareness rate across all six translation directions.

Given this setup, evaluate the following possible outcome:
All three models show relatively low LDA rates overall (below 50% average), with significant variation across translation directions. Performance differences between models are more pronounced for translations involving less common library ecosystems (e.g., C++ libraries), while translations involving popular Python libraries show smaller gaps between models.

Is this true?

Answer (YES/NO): NO